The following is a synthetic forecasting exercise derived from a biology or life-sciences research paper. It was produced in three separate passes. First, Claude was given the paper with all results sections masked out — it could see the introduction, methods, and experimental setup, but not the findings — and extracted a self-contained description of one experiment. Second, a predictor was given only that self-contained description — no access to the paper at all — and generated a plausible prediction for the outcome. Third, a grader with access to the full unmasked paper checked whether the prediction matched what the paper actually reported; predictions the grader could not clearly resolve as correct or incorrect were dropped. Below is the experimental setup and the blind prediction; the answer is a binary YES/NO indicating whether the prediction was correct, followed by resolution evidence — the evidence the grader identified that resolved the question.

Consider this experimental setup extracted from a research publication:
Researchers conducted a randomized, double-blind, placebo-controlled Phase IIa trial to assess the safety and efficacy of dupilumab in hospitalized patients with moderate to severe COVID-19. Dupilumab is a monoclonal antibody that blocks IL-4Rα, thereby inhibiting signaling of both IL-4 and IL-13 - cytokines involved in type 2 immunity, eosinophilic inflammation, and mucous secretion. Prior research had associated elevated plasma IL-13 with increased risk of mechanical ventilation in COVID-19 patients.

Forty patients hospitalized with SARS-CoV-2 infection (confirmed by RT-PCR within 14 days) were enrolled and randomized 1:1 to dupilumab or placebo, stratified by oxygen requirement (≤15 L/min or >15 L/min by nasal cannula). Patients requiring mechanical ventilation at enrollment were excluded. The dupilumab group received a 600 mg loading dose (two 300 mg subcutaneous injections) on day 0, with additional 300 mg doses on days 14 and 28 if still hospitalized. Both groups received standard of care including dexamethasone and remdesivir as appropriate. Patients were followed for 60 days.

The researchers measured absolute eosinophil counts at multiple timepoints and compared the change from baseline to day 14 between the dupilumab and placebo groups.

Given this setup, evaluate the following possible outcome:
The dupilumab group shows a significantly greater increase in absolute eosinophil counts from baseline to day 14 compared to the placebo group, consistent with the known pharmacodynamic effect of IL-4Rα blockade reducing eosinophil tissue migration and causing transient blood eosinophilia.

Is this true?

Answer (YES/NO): YES